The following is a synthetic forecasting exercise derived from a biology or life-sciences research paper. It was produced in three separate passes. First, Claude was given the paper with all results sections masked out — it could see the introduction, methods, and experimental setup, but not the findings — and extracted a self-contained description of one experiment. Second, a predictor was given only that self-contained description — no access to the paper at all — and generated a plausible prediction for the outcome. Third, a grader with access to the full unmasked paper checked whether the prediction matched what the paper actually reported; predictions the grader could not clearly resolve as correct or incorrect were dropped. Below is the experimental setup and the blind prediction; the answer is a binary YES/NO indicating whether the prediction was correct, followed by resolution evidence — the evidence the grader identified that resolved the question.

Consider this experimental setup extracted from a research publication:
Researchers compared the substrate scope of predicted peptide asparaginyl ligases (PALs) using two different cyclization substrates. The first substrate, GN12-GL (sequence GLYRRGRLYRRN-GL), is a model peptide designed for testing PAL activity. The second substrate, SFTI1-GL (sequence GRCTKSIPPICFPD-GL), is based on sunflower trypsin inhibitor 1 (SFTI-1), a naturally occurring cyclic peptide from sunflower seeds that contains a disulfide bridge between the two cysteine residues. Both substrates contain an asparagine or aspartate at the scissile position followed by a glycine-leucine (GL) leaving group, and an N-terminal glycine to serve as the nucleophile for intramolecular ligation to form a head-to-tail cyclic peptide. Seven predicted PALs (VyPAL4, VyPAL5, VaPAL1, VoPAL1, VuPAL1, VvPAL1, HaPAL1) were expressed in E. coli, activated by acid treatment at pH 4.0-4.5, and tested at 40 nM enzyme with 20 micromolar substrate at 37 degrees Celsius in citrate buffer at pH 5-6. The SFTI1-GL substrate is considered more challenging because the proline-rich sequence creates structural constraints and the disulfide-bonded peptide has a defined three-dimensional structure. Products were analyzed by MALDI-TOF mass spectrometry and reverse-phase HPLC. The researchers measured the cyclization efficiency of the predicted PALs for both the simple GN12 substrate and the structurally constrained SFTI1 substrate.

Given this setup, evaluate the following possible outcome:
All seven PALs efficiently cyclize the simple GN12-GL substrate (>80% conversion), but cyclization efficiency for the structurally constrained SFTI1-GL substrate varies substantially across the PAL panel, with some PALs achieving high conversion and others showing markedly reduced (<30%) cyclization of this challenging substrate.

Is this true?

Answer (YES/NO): NO